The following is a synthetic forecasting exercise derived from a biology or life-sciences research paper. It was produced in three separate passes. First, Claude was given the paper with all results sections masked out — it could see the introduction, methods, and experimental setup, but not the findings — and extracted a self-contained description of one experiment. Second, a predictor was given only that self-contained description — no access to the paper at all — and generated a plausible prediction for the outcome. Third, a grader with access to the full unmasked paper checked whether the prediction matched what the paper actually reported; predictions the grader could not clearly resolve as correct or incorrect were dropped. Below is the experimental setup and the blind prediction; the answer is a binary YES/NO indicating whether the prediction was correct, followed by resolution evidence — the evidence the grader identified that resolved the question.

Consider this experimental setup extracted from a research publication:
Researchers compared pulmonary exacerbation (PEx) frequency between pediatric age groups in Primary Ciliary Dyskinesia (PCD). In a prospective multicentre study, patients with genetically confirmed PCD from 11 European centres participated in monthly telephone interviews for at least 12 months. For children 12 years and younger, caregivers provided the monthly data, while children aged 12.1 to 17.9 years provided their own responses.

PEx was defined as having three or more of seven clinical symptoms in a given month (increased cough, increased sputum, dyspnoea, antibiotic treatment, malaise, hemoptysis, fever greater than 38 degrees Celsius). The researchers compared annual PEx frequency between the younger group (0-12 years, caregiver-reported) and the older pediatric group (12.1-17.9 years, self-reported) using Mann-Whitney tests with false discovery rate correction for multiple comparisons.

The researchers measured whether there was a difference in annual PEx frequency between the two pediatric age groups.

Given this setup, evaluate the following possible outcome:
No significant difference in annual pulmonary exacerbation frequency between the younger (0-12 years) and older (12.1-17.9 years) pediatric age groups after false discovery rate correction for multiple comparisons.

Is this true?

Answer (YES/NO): NO